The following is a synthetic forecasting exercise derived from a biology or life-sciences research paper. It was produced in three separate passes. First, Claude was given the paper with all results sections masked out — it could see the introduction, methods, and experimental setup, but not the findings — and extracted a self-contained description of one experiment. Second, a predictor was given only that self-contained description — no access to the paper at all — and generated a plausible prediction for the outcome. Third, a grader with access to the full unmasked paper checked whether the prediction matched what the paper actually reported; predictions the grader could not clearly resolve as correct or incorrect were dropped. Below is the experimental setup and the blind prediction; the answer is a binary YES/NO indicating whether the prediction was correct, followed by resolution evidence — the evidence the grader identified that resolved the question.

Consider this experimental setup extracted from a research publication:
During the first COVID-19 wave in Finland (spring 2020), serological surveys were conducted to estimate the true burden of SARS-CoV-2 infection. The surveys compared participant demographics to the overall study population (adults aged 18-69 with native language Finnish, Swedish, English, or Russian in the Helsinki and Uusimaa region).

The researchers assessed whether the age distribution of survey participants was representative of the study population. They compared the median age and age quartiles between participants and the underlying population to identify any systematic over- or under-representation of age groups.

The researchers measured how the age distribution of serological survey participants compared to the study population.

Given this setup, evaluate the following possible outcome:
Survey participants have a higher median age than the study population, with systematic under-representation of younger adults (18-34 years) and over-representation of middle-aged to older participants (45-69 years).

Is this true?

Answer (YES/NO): NO